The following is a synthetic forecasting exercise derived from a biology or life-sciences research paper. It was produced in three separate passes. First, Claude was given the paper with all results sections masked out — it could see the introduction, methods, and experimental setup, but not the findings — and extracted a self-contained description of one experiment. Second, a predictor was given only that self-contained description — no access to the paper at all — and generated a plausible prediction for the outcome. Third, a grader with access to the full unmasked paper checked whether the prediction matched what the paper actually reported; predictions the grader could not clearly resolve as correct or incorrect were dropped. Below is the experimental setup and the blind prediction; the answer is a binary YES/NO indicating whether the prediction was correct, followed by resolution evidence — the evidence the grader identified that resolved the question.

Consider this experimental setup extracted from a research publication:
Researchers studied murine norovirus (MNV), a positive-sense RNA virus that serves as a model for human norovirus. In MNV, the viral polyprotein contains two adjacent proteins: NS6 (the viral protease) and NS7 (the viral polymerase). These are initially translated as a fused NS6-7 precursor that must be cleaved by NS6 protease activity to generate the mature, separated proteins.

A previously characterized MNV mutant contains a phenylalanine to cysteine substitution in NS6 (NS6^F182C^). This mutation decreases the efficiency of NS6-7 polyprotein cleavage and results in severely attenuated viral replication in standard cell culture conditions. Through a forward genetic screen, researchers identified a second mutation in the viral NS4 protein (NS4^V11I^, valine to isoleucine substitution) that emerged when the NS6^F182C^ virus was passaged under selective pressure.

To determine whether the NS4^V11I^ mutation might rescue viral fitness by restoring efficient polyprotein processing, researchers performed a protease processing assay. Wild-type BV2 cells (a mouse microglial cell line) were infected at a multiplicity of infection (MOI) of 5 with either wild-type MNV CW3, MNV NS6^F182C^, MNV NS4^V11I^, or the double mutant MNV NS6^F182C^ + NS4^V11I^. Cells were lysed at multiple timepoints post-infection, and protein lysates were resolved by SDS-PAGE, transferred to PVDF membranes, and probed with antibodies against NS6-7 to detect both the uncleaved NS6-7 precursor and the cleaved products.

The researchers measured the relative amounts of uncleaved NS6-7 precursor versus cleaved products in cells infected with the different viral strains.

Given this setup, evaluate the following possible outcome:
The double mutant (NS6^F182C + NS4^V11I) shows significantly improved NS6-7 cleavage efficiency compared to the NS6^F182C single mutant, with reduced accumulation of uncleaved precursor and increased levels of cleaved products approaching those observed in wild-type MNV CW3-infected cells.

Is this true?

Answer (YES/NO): NO